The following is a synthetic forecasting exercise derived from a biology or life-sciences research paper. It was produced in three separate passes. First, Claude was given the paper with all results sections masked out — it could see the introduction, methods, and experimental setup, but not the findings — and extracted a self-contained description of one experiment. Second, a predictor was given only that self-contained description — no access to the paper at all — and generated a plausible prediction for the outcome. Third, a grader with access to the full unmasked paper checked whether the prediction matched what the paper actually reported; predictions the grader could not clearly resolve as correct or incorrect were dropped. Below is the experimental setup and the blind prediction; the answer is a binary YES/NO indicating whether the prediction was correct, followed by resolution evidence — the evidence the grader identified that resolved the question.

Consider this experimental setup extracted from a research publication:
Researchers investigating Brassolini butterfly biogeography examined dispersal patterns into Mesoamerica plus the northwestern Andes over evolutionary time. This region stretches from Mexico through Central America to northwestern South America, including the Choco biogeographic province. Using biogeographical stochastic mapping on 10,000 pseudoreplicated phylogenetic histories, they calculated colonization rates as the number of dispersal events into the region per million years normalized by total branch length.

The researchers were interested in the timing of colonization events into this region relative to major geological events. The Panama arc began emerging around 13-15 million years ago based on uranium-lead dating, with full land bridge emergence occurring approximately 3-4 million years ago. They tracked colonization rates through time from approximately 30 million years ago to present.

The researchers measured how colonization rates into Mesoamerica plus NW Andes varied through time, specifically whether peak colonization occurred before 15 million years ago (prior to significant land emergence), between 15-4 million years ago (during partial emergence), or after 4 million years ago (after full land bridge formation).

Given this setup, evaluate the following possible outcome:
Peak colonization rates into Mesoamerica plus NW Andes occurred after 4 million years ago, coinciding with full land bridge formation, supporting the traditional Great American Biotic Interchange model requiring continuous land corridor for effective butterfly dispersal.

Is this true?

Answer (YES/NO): NO